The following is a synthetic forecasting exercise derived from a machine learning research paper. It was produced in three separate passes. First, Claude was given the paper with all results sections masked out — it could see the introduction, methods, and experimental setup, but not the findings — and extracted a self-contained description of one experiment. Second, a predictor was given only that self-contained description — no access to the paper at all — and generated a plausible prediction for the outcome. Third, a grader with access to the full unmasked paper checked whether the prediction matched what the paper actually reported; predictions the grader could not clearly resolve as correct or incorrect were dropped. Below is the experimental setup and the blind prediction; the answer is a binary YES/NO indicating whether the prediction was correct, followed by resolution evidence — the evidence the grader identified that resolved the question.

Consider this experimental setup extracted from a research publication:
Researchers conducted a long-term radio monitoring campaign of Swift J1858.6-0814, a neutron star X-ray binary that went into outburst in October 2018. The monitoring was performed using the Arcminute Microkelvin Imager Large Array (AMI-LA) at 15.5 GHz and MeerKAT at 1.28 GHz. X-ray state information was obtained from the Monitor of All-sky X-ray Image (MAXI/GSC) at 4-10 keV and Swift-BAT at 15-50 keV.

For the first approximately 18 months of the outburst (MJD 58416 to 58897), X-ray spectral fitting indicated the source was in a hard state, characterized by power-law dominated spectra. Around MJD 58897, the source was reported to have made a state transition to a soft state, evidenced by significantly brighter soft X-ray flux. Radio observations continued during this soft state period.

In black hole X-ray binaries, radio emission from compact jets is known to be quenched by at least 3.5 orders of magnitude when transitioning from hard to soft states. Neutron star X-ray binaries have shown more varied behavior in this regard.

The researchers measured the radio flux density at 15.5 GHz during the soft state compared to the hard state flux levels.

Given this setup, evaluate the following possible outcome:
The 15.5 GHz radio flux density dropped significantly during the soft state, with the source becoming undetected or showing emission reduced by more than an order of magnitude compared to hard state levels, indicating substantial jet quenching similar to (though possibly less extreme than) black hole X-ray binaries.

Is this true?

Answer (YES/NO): NO